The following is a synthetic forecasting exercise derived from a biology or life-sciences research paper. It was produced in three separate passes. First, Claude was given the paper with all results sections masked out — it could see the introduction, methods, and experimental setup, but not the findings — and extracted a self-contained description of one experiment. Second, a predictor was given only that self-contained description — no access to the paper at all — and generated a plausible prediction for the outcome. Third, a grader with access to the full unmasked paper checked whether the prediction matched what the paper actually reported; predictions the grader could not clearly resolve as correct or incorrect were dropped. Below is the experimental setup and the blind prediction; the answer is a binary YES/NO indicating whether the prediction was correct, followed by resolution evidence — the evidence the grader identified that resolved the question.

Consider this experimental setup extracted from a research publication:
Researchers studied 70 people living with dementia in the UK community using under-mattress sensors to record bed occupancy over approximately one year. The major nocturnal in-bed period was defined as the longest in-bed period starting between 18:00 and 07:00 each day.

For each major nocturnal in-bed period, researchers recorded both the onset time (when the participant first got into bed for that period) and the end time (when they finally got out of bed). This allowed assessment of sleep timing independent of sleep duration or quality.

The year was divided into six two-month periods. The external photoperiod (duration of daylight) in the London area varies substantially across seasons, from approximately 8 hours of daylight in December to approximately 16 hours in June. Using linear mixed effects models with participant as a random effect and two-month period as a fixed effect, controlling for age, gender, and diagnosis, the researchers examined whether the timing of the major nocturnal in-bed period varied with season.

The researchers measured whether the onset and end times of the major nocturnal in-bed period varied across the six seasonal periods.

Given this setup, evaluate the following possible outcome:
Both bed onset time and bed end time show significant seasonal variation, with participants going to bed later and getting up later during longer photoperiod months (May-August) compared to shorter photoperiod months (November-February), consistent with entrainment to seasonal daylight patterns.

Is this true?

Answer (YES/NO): NO